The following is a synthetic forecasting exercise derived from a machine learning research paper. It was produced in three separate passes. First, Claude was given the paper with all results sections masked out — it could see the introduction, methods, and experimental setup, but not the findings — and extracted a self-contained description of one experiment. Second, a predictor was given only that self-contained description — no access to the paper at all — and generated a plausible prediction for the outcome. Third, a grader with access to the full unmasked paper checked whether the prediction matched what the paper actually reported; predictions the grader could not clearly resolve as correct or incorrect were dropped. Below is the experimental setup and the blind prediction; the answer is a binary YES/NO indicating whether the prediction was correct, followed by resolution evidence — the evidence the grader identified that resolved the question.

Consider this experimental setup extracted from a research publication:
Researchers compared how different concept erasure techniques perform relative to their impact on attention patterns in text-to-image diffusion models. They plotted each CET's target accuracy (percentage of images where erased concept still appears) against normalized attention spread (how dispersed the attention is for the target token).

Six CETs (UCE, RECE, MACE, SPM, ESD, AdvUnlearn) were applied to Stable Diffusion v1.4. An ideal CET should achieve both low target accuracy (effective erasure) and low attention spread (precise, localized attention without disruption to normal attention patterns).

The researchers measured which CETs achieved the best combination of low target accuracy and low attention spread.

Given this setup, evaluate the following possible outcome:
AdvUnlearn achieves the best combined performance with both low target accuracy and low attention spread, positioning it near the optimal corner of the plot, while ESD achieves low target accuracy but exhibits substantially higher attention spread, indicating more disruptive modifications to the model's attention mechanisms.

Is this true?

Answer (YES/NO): NO